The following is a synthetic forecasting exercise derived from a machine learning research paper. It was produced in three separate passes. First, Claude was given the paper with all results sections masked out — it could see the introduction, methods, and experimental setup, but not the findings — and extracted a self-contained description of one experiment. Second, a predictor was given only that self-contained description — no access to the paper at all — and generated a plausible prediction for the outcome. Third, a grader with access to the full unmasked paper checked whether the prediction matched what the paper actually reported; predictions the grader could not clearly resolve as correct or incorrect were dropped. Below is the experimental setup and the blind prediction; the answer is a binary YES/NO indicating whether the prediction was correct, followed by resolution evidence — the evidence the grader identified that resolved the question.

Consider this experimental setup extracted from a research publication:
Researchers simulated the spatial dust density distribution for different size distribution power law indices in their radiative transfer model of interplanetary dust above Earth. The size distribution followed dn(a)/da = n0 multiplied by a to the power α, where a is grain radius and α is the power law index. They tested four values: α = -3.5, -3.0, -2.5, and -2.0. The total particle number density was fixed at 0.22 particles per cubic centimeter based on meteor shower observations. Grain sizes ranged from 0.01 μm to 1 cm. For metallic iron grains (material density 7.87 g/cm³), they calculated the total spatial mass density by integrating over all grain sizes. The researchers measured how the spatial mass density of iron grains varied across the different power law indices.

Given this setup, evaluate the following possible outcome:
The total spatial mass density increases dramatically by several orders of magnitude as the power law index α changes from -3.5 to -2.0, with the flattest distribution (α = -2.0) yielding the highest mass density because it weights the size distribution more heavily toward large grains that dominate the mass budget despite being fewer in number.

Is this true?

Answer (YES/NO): YES